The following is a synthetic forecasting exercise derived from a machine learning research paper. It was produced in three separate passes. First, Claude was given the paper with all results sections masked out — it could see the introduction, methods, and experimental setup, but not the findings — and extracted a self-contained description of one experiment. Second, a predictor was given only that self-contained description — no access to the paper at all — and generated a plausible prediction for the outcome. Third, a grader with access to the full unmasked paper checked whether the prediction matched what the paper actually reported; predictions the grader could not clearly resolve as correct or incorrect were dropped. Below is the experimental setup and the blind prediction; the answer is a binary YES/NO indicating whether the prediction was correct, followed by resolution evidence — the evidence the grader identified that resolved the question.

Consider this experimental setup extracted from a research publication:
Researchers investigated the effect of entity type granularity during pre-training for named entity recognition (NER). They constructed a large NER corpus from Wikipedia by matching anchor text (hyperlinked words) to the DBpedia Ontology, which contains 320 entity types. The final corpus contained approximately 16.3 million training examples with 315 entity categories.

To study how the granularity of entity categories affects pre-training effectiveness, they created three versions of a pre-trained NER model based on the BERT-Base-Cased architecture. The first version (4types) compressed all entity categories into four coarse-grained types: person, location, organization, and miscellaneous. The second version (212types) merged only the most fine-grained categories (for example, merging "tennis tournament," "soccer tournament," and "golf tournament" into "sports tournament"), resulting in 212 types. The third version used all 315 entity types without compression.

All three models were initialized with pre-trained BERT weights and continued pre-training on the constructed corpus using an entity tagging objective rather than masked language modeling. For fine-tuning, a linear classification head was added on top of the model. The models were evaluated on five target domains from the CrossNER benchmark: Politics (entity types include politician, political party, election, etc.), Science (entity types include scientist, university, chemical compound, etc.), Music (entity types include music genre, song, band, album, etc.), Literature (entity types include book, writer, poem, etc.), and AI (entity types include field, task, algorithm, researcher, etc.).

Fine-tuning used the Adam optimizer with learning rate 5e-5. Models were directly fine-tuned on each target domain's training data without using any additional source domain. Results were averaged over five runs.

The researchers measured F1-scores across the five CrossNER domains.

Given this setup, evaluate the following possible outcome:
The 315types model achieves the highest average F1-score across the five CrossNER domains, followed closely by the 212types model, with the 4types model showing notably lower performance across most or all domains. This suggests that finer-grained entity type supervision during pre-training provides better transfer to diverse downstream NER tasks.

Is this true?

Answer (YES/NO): YES